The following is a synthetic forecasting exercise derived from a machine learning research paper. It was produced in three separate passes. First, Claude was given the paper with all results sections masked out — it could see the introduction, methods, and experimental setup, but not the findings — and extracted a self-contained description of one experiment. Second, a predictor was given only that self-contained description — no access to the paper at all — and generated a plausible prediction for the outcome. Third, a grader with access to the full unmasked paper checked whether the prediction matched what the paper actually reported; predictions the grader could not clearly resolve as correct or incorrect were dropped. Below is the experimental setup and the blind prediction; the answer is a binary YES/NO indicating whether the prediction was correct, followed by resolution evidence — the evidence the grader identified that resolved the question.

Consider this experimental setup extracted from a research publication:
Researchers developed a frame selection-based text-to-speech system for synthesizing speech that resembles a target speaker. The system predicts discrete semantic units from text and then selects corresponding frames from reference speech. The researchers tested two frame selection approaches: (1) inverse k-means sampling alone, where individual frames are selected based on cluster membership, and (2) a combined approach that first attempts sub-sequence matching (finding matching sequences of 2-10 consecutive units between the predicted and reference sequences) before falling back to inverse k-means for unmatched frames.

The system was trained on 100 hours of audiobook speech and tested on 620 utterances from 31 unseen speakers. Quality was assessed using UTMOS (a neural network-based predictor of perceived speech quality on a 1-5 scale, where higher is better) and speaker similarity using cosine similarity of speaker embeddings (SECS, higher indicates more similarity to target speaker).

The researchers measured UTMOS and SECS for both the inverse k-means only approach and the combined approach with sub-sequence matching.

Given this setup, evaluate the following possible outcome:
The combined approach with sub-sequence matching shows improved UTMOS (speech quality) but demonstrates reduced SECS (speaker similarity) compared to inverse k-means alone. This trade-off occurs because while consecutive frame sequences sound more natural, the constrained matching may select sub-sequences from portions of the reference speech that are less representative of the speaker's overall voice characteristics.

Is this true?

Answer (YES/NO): YES